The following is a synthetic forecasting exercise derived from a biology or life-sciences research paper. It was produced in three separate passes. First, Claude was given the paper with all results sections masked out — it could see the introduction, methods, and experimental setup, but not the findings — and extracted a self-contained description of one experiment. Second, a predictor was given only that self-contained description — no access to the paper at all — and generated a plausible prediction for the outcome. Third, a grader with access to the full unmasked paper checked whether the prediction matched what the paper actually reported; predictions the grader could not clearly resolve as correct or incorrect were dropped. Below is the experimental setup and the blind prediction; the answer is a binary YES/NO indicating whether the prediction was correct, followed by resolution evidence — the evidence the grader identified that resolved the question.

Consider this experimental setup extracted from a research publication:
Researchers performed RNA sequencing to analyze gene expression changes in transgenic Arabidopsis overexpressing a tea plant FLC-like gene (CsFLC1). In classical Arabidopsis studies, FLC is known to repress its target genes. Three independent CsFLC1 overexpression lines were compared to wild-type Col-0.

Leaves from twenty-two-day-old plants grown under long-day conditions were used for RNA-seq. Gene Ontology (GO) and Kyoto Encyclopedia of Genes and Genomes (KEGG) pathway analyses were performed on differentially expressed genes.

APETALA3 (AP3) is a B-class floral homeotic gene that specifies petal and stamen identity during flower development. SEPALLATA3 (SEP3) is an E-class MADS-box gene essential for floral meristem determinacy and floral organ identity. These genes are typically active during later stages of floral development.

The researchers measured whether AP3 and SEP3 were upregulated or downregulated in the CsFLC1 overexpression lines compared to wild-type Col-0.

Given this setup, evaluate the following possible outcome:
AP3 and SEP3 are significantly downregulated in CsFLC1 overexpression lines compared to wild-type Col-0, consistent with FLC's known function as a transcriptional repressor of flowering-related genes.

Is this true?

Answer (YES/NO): NO